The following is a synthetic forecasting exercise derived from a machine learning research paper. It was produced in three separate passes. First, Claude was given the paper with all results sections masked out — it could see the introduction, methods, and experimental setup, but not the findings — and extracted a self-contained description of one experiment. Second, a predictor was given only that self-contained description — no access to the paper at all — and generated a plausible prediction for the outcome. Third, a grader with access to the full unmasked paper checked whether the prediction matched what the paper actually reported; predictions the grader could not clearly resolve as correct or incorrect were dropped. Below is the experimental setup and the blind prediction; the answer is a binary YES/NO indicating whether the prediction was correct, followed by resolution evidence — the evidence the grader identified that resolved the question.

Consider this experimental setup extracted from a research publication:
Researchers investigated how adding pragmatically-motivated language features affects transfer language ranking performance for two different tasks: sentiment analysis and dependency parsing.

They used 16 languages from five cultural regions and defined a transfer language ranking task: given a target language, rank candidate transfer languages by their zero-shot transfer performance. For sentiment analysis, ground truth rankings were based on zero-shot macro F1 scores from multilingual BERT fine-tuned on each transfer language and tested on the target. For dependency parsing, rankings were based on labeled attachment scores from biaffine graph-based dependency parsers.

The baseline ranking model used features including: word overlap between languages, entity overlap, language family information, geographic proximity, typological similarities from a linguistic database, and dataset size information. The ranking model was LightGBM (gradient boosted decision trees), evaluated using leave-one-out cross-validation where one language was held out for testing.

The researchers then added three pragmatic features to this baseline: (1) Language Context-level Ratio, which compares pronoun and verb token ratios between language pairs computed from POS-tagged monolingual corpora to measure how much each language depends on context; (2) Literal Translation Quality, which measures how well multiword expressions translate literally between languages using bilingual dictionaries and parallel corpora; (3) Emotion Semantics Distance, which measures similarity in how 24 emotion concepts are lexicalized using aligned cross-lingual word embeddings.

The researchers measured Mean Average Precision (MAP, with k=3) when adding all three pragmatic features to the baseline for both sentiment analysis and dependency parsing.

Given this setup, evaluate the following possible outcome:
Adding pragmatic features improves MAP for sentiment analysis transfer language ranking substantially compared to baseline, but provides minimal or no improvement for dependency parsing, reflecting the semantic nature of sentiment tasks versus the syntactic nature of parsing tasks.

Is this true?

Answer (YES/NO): NO